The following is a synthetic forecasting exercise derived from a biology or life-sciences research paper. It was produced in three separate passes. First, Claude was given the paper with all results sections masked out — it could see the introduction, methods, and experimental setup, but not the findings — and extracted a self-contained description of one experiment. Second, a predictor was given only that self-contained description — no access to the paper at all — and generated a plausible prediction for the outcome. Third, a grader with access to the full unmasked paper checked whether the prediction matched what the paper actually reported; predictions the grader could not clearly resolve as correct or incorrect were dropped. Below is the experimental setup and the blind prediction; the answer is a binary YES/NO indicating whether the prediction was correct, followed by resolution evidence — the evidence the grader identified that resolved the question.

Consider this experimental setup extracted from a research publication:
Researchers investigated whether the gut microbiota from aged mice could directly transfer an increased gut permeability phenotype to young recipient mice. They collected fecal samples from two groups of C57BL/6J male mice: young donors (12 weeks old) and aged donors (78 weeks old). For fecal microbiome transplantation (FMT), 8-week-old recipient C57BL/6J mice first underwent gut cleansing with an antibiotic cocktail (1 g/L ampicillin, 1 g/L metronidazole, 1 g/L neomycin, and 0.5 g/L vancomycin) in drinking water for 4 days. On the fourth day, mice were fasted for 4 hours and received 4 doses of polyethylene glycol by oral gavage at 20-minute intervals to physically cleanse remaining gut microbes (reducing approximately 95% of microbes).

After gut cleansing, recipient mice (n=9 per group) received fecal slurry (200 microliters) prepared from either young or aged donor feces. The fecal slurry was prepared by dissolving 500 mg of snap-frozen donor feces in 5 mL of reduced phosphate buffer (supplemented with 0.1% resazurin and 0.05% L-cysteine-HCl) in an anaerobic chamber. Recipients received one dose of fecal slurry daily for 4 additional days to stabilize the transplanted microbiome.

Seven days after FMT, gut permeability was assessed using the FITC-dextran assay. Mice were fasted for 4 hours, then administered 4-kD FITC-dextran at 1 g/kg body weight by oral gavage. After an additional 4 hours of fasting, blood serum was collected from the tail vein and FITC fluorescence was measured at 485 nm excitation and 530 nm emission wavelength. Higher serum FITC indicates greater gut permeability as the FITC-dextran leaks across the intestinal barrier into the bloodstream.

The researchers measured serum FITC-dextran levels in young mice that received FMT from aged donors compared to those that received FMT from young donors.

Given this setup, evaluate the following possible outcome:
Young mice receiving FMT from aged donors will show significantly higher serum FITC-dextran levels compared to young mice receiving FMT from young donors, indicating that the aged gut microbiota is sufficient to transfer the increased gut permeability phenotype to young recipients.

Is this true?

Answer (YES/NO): YES